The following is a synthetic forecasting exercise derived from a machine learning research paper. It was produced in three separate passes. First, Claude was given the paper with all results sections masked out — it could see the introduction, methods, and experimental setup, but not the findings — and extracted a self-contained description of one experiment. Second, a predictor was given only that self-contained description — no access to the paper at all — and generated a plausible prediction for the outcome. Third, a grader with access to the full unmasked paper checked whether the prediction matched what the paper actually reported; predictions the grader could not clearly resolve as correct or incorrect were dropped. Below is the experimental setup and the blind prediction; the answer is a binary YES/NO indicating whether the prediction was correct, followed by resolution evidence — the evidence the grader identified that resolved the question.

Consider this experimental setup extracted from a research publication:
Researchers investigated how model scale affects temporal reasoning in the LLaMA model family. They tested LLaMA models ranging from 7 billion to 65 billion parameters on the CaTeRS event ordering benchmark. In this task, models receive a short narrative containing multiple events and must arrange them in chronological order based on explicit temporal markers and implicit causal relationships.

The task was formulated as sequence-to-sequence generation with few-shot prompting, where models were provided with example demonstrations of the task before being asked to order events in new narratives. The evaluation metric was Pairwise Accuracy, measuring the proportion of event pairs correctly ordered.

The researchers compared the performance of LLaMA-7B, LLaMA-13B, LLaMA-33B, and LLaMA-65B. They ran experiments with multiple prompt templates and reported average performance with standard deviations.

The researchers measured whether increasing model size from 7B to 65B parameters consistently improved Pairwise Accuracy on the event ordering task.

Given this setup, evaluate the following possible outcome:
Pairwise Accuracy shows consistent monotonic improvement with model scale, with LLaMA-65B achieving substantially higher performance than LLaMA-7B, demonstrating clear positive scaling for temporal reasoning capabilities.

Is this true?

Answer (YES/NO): NO